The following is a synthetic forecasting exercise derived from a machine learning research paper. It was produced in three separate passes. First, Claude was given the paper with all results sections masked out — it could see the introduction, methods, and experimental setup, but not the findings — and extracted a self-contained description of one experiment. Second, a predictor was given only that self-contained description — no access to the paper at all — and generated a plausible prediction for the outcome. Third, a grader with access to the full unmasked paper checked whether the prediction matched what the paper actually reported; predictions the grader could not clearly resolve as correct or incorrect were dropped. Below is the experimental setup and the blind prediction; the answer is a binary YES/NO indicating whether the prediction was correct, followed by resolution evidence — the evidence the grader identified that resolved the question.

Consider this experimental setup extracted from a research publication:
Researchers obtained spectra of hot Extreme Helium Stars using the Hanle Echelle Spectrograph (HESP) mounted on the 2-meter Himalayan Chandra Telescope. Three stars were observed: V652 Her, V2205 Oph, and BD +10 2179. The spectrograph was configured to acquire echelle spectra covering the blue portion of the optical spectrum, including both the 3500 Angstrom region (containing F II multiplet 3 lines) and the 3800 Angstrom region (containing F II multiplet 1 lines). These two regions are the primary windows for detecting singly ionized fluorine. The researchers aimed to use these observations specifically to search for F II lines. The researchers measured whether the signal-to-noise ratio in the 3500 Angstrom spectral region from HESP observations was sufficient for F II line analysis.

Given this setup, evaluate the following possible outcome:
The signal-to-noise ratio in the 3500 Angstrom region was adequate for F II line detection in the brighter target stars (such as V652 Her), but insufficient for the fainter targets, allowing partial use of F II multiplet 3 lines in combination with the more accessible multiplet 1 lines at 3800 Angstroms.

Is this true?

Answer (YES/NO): NO